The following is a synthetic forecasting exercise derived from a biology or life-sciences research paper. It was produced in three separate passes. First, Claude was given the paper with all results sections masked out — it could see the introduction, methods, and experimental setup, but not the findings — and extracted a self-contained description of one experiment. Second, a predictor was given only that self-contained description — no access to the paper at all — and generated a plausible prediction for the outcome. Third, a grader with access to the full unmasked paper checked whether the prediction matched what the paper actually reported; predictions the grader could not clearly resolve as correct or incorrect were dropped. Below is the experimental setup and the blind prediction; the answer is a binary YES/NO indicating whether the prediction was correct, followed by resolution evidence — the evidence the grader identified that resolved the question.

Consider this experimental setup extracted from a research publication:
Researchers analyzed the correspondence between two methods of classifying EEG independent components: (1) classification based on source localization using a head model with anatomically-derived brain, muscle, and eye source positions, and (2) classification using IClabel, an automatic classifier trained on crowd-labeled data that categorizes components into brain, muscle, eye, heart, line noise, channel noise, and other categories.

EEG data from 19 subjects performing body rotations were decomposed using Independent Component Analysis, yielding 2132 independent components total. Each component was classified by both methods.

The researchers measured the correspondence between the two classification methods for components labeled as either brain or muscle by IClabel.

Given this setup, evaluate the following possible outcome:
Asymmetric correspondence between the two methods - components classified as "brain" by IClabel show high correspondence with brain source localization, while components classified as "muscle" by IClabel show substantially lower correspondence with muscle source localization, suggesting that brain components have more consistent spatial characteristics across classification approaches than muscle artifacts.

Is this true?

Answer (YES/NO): NO